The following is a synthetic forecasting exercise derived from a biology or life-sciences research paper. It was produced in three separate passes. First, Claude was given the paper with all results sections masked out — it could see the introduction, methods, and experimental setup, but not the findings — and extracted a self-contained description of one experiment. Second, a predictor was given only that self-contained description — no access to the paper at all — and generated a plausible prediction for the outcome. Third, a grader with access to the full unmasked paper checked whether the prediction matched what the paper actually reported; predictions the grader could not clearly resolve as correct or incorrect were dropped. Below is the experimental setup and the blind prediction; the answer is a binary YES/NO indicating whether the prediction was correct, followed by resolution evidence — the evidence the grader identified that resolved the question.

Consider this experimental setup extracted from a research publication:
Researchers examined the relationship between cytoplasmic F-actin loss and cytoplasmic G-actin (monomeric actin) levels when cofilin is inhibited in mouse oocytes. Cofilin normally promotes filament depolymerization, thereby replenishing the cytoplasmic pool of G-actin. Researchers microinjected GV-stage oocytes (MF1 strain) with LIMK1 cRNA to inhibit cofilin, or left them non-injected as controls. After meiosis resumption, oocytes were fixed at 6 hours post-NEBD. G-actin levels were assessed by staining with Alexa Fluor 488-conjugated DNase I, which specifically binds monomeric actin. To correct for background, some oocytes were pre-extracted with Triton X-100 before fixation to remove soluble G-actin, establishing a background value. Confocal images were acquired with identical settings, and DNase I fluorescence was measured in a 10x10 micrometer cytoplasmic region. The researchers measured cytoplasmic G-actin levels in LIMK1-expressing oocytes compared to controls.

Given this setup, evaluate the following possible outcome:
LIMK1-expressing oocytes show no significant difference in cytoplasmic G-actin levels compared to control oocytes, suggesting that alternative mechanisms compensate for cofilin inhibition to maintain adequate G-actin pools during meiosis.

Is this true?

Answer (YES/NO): NO